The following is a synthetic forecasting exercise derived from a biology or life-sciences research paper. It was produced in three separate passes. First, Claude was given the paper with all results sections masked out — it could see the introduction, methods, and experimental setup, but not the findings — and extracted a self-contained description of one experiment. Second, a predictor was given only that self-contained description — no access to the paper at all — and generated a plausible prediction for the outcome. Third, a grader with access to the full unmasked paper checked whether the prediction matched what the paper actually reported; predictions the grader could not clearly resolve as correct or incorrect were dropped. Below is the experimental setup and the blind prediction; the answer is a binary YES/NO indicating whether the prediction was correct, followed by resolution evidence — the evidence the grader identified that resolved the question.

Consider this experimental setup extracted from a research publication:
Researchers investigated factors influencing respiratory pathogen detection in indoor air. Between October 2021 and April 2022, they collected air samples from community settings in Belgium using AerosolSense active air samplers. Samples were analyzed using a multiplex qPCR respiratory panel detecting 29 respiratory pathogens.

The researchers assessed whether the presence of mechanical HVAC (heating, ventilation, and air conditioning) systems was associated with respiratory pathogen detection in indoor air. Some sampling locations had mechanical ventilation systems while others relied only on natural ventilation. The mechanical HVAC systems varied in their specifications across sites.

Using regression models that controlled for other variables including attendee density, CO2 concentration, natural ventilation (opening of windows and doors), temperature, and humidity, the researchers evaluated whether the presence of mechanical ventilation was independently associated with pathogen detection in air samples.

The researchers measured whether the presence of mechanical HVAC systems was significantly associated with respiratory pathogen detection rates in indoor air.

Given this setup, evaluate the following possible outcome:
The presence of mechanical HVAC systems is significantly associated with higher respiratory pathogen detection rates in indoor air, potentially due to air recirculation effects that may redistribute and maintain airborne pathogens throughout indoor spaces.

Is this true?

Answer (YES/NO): NO